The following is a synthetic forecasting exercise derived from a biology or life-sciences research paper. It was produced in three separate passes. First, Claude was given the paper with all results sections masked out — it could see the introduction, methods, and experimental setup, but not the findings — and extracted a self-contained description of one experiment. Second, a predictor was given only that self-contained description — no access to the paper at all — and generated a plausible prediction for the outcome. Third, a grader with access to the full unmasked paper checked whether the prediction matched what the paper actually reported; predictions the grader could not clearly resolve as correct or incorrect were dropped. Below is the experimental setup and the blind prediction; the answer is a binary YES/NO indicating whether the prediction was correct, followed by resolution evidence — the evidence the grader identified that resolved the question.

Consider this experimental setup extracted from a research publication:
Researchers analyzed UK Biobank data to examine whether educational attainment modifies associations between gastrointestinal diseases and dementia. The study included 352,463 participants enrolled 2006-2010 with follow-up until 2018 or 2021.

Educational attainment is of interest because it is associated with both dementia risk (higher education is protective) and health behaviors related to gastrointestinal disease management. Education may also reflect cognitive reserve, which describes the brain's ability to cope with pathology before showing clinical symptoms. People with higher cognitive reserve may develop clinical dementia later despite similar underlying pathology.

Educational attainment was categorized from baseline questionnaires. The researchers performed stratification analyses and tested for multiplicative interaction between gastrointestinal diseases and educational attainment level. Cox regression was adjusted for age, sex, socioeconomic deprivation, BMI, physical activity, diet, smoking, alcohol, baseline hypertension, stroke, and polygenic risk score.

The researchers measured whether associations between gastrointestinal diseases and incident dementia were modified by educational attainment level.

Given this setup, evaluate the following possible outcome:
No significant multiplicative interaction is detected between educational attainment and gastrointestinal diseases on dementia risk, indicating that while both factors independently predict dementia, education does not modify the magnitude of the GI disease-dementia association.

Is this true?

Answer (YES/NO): YES